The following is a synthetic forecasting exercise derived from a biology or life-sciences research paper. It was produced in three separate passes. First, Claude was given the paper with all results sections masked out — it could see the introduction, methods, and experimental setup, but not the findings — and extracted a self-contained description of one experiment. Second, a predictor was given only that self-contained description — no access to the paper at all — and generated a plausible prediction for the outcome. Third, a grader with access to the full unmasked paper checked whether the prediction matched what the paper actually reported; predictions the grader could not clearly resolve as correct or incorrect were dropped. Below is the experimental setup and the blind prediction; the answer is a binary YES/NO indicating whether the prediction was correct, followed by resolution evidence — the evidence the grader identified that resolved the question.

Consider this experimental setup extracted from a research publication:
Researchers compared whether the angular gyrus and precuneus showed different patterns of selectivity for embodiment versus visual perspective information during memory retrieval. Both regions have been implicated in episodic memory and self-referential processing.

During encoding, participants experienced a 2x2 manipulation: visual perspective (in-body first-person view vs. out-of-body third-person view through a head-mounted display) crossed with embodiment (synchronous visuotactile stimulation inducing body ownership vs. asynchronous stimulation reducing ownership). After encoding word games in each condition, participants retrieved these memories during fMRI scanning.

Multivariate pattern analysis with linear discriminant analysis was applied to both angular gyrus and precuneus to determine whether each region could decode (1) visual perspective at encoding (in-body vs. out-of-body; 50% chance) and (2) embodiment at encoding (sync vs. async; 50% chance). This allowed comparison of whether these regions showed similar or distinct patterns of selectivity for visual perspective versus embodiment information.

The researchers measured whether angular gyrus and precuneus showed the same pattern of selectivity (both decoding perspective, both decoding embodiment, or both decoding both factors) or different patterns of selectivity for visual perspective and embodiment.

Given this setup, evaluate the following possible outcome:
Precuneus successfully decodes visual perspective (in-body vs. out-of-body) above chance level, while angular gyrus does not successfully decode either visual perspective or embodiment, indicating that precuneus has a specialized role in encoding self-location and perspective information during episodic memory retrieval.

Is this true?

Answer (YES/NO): NO